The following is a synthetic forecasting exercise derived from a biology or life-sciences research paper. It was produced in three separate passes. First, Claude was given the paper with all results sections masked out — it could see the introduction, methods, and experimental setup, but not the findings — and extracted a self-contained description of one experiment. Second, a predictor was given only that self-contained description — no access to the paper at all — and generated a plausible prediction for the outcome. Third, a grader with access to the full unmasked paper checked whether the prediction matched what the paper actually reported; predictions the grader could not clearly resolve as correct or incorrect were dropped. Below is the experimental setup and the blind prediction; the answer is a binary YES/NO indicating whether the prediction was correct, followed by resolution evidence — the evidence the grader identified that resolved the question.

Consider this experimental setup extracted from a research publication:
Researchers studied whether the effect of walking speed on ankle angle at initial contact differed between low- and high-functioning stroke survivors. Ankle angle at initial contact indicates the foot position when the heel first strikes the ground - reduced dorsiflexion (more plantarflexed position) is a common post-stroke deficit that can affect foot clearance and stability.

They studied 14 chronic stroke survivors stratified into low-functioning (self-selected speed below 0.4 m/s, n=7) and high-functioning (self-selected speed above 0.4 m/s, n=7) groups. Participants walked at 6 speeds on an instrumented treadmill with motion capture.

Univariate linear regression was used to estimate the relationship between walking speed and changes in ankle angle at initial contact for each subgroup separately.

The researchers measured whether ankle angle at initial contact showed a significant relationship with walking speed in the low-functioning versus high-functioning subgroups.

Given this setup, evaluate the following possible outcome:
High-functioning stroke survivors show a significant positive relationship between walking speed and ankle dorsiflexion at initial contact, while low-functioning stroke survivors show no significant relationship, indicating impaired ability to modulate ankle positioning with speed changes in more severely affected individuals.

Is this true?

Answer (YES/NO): NO